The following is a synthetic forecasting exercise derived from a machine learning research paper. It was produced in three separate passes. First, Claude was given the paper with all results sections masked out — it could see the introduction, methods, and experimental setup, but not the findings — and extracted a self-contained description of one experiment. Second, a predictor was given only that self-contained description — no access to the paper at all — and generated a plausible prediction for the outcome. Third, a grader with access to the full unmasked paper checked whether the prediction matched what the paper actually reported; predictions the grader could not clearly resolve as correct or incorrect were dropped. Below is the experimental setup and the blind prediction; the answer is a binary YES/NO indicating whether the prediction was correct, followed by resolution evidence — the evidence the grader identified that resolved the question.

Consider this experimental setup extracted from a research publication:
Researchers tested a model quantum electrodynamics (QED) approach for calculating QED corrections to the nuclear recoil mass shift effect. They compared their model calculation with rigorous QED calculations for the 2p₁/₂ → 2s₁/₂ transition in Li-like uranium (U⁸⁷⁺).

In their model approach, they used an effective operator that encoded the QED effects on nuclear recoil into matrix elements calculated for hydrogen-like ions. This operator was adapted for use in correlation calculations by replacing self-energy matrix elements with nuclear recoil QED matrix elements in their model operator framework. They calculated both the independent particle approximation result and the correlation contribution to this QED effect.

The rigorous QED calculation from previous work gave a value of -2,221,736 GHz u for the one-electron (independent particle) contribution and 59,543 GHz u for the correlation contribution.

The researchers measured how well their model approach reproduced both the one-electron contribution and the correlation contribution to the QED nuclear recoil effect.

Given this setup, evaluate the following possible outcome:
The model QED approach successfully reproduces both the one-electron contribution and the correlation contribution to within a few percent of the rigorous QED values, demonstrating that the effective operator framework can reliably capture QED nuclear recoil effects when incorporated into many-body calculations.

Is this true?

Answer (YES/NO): YES